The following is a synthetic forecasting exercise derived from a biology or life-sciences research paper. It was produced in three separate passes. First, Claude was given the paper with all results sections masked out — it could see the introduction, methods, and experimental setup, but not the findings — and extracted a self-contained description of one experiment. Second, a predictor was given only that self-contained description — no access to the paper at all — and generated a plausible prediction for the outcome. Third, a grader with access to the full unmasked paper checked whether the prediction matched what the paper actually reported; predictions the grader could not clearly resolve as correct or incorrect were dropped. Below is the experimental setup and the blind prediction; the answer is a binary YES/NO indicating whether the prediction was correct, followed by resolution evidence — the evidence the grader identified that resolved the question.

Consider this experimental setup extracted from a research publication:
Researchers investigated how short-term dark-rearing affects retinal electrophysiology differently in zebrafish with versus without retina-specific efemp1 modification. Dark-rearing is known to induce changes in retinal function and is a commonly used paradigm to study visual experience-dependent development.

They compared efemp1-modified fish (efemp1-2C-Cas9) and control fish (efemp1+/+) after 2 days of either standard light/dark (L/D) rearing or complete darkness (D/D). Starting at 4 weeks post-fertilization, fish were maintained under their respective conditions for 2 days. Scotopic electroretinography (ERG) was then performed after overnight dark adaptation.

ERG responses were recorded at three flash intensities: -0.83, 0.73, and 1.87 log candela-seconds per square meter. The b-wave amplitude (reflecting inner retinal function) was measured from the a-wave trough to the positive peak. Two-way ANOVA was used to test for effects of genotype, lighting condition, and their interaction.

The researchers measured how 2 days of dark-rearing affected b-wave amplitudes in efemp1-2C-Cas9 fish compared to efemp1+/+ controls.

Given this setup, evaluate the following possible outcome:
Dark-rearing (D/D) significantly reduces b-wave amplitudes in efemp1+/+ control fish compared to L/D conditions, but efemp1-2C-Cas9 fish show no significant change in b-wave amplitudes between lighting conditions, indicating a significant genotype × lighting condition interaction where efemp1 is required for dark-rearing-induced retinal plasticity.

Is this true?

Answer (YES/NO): NO